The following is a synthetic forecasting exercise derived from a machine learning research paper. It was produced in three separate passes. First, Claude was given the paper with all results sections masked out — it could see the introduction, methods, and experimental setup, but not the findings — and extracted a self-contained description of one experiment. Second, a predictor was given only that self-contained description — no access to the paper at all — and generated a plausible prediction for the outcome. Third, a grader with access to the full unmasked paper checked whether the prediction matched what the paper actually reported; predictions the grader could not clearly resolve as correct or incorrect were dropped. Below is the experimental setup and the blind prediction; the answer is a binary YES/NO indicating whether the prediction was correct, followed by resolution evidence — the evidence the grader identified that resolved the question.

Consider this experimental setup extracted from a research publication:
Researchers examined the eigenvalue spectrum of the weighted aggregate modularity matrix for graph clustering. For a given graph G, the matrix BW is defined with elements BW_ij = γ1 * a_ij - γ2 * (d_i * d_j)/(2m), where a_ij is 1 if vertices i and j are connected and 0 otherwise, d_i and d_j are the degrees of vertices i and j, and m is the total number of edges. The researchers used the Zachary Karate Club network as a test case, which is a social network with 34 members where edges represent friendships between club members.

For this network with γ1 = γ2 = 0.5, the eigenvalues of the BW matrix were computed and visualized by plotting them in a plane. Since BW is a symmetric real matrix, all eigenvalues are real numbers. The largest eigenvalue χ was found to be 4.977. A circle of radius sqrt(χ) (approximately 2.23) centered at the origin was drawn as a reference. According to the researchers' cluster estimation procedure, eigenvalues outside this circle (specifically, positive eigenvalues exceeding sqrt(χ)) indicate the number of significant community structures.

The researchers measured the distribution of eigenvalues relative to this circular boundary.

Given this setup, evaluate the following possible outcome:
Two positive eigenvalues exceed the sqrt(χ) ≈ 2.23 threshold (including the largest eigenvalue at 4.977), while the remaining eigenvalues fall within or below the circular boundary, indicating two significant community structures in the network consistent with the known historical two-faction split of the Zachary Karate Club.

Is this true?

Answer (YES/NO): NO